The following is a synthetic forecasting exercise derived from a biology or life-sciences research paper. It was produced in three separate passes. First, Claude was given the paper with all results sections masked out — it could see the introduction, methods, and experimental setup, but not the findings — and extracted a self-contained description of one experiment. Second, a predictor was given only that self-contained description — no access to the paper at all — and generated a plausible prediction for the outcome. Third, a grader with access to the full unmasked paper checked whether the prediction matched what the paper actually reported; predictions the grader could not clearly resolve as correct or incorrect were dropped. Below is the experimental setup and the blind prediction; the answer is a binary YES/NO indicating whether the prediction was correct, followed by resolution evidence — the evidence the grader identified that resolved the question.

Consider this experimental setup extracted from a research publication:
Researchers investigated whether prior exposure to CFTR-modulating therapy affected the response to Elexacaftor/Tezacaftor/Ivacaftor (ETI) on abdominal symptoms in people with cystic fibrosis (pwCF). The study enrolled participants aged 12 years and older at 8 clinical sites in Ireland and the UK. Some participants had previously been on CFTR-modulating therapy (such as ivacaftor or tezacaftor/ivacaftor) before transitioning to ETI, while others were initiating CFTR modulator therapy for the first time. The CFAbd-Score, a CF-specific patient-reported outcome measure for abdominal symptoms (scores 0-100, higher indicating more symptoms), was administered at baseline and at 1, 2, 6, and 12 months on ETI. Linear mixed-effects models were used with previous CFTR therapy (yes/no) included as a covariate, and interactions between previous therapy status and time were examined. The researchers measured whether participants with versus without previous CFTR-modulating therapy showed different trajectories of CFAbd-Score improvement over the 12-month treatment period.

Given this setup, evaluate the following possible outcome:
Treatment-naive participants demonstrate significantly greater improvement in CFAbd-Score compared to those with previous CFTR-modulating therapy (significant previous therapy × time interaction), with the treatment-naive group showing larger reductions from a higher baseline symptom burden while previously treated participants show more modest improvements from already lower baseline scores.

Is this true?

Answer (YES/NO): NO